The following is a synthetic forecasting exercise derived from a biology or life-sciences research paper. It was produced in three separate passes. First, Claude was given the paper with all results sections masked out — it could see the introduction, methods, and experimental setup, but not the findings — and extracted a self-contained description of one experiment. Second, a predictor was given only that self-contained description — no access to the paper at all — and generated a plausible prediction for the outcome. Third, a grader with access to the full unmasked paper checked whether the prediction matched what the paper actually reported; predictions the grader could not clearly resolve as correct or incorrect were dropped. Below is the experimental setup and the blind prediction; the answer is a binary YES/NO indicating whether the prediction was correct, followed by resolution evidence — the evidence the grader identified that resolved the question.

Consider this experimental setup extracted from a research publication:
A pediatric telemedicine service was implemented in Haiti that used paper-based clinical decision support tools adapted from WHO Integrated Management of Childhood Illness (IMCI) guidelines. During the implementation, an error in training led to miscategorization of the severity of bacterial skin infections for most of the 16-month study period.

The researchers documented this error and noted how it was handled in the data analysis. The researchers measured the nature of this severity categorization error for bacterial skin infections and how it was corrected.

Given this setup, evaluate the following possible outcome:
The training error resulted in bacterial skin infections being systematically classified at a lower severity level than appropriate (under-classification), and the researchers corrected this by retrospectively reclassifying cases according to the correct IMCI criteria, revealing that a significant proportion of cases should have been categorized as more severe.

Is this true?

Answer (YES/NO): YES